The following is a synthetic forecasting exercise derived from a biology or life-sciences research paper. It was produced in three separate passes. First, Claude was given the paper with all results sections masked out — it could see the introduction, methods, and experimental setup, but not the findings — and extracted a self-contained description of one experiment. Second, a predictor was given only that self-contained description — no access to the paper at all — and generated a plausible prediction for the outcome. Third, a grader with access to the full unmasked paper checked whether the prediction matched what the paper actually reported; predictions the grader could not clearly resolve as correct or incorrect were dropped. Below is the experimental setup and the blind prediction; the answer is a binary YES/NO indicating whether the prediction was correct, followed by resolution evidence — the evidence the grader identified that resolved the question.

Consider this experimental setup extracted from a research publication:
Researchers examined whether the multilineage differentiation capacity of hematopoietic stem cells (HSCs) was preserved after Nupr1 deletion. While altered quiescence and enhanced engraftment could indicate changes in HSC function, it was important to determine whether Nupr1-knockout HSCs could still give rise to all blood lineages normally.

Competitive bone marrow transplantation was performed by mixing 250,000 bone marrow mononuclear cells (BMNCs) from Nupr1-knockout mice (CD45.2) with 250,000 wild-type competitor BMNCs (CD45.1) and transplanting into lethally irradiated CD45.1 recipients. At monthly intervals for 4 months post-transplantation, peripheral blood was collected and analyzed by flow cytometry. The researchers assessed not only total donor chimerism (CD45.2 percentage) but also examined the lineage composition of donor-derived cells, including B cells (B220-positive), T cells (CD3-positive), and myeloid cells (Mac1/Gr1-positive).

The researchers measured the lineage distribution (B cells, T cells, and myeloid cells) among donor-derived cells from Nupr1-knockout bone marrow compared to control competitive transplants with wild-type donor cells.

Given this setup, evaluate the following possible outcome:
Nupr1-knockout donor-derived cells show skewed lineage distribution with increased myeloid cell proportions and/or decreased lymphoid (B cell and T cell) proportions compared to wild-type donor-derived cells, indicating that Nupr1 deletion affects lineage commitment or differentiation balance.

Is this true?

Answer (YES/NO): NO